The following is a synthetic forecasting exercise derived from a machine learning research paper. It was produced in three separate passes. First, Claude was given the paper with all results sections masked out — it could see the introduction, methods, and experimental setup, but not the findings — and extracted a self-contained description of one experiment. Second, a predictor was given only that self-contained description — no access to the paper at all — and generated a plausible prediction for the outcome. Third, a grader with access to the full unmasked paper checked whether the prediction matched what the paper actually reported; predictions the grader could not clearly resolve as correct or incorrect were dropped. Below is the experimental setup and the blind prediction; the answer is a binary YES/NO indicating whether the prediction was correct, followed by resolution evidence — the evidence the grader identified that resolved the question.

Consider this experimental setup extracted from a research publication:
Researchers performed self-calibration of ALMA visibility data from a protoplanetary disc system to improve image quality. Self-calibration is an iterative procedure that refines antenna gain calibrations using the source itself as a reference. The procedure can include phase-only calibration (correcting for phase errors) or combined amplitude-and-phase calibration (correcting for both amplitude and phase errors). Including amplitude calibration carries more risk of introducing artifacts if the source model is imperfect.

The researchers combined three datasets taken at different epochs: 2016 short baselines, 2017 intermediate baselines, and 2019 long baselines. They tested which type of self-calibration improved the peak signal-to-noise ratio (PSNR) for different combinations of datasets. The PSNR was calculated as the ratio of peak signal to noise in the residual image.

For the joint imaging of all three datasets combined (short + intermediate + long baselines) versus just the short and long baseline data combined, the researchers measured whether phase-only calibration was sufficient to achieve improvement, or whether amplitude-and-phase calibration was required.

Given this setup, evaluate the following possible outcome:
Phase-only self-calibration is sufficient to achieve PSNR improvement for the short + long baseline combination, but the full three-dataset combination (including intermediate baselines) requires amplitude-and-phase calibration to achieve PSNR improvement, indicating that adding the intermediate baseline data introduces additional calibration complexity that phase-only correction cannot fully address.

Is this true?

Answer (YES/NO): NO